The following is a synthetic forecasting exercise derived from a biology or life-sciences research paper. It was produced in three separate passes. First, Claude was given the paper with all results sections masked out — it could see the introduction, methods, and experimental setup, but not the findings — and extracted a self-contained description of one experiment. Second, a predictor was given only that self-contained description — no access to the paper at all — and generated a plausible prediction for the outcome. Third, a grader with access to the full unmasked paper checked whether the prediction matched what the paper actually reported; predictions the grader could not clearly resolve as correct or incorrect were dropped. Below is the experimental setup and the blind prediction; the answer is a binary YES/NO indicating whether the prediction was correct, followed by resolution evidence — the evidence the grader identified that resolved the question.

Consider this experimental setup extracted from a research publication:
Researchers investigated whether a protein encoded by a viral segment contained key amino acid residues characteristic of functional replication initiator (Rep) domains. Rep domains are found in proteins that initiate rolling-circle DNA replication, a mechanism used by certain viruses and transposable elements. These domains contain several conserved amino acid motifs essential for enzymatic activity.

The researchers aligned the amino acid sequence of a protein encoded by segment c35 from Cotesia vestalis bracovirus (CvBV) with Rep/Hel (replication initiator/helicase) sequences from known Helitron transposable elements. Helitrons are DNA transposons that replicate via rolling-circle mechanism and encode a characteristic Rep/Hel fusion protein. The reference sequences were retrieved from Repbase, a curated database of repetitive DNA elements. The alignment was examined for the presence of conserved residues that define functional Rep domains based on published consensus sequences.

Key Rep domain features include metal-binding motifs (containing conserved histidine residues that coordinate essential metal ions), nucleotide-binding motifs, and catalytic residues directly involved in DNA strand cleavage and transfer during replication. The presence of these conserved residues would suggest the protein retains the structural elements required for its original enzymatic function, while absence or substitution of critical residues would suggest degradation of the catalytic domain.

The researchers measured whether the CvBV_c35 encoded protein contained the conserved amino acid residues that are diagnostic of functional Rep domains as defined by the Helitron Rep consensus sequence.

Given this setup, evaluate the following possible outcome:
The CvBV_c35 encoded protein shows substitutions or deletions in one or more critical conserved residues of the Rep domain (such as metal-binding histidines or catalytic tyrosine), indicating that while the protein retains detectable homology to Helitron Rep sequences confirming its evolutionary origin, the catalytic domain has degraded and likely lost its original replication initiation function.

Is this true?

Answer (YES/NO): NO